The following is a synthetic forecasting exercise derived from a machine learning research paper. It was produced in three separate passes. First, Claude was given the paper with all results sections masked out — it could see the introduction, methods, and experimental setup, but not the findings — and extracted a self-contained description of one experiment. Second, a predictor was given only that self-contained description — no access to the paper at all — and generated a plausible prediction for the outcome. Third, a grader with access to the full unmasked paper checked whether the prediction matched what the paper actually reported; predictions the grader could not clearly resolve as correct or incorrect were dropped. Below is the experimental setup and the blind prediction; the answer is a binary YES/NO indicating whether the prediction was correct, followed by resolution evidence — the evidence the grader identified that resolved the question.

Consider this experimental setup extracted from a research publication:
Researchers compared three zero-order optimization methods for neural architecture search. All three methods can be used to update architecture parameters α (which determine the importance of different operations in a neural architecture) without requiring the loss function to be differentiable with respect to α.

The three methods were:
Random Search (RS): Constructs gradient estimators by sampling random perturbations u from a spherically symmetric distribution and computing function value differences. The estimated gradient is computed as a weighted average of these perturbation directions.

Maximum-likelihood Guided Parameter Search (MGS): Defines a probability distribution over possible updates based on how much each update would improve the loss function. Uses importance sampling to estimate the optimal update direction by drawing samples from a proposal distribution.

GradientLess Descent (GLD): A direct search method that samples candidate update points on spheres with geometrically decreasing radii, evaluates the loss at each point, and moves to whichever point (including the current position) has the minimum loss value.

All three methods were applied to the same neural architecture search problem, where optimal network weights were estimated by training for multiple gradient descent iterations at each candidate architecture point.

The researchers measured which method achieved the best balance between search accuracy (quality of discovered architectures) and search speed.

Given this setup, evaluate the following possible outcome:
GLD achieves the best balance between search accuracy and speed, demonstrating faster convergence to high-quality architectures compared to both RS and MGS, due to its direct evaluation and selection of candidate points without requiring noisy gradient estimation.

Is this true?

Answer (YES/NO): NO